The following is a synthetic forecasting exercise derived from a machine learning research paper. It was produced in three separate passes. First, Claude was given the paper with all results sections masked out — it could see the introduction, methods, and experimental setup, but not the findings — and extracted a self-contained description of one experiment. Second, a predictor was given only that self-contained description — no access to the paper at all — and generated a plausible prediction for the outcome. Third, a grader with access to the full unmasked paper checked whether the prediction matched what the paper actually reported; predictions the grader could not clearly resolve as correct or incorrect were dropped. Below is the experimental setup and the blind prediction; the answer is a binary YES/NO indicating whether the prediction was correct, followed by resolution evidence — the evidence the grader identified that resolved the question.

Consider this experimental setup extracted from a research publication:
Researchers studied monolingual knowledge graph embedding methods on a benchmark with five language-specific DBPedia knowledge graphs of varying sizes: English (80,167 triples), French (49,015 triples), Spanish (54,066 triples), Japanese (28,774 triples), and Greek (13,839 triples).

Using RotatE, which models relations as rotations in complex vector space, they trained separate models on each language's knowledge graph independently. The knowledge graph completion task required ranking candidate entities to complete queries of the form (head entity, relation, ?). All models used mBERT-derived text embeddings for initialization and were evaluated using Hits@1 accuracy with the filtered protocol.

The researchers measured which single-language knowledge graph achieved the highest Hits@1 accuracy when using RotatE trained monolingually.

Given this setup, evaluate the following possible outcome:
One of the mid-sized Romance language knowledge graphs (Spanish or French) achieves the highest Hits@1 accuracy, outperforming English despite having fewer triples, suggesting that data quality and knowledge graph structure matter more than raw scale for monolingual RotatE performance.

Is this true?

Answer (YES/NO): NO